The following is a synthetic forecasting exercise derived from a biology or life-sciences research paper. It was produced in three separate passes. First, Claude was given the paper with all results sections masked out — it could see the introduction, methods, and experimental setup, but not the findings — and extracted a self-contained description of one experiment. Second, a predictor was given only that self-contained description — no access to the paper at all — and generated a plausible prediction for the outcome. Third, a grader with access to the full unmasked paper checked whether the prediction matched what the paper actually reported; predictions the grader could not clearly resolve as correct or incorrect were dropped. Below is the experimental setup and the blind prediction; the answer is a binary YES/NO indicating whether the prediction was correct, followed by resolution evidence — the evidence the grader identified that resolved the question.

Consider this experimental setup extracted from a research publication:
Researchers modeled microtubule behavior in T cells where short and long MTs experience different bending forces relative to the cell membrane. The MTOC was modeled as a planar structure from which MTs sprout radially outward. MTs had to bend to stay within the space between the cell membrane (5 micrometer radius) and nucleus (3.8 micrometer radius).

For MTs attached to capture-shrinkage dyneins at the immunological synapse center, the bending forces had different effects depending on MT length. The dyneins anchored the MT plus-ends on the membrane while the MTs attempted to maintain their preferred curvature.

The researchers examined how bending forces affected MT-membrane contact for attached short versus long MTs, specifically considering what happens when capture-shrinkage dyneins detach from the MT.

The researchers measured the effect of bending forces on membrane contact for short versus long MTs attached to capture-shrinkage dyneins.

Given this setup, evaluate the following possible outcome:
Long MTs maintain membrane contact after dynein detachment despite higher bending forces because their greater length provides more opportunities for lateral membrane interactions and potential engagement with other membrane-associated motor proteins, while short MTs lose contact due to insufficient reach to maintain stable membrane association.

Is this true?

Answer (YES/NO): NO